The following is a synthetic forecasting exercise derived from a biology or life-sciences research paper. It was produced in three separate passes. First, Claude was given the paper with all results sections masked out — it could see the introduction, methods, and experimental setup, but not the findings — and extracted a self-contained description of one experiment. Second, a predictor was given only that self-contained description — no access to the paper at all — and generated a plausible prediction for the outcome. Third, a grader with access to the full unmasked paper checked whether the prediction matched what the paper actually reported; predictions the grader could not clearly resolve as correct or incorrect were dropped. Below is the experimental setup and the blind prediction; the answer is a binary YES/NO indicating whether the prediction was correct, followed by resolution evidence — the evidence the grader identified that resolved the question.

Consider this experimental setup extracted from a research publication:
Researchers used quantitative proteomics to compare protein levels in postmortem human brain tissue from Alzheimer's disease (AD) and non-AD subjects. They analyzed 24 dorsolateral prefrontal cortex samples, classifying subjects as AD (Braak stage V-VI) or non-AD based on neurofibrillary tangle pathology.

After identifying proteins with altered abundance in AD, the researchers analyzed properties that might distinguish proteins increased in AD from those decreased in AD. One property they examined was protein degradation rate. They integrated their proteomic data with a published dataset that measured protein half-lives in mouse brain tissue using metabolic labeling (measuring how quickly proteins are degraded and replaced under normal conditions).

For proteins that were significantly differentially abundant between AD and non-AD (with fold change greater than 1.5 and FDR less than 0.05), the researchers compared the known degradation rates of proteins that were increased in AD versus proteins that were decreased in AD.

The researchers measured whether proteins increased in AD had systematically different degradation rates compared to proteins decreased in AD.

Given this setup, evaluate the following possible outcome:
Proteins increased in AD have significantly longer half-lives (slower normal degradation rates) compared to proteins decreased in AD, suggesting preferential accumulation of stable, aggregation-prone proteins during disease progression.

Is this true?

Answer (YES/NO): NO